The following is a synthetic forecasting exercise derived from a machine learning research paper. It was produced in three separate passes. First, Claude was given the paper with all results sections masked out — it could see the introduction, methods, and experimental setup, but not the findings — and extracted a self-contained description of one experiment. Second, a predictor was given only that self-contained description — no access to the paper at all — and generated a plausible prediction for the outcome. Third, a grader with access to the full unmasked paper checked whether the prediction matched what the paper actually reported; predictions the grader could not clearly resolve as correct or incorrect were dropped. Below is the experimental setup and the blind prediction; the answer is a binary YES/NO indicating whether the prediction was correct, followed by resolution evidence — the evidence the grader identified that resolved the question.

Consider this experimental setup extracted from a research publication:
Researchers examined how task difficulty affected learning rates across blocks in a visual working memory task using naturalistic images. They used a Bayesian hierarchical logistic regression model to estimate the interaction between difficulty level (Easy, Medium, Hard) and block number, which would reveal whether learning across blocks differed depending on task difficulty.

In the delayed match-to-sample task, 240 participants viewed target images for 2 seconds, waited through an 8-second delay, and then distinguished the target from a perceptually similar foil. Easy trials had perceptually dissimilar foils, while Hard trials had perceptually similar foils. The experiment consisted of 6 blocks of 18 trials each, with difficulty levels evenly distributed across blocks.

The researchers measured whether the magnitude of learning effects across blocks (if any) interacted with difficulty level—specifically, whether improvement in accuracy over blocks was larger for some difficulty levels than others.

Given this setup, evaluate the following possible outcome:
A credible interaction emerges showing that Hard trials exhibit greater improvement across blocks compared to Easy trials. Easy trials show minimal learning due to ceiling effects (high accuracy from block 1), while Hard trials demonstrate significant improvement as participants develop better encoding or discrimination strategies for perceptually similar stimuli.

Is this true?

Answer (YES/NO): NO